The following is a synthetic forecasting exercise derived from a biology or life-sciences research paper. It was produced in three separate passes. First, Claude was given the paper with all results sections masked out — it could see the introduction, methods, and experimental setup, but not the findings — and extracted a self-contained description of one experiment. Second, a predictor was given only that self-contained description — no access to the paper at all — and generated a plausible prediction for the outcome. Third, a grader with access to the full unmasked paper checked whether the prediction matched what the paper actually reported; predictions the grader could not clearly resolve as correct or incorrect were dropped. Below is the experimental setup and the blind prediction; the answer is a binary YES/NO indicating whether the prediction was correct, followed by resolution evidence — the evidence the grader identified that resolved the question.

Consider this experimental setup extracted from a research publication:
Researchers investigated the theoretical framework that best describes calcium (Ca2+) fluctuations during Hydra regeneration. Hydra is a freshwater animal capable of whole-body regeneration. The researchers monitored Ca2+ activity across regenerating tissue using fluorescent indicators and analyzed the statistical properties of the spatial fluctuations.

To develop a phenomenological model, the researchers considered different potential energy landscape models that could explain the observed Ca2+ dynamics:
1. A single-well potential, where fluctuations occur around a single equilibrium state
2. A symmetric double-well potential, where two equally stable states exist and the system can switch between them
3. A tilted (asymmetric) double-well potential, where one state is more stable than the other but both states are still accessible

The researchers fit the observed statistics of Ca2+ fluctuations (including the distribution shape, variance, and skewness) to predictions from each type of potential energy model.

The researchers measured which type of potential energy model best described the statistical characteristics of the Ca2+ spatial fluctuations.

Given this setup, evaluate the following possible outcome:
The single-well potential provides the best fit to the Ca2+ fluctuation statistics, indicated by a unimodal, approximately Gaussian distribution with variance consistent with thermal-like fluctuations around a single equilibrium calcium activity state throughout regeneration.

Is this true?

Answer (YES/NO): NO